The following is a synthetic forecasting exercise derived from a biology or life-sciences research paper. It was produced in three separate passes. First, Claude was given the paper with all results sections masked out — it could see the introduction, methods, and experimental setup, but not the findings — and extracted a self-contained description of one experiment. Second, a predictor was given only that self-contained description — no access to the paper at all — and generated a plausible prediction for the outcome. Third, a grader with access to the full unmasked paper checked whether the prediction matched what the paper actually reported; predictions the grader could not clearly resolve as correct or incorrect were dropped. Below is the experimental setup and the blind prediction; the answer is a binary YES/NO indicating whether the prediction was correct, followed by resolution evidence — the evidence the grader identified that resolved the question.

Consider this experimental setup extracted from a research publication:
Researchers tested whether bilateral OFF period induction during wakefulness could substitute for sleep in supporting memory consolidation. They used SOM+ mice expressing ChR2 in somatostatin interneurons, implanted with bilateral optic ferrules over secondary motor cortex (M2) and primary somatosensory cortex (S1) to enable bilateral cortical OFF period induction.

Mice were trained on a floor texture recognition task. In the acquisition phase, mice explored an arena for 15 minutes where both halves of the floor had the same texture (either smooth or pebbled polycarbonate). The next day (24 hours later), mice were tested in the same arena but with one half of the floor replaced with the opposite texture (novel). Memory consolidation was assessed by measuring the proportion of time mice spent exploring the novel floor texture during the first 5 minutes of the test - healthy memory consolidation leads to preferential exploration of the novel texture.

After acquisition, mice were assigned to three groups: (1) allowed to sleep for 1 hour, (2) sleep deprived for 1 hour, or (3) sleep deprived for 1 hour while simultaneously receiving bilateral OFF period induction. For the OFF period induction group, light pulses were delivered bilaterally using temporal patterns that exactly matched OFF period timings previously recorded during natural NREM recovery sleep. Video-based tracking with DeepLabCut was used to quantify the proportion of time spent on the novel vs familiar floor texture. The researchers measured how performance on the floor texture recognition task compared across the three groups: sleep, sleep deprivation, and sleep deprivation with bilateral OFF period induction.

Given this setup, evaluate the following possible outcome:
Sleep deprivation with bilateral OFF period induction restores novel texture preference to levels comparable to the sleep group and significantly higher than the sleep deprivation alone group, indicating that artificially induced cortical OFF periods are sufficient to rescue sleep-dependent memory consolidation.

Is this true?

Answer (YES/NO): YES